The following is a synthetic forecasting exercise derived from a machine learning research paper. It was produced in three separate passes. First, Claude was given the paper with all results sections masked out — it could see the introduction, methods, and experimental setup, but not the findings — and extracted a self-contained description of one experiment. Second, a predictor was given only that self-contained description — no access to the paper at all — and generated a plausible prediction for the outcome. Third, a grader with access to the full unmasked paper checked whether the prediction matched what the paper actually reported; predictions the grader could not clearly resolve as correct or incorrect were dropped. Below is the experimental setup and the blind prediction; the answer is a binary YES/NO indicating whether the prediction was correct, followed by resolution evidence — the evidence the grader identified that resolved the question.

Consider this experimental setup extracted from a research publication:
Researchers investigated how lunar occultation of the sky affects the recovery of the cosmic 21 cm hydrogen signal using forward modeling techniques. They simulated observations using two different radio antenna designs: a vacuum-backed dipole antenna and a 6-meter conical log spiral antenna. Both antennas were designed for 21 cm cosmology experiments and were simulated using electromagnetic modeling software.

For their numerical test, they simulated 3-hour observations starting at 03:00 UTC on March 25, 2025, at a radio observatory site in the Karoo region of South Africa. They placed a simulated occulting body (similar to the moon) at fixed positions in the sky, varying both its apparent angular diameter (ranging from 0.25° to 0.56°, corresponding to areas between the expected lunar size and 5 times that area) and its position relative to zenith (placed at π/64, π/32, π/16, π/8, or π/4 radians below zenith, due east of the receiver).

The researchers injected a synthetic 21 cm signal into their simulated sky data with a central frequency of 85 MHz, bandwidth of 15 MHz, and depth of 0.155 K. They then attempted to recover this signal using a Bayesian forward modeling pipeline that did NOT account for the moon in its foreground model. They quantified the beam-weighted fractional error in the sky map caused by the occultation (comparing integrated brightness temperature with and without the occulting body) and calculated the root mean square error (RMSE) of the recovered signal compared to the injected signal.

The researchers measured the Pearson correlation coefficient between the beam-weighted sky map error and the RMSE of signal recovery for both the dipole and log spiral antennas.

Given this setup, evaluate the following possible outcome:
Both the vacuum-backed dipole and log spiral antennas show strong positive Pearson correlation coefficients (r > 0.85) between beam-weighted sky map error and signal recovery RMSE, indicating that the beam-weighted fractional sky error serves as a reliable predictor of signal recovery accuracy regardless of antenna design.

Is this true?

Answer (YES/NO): NO